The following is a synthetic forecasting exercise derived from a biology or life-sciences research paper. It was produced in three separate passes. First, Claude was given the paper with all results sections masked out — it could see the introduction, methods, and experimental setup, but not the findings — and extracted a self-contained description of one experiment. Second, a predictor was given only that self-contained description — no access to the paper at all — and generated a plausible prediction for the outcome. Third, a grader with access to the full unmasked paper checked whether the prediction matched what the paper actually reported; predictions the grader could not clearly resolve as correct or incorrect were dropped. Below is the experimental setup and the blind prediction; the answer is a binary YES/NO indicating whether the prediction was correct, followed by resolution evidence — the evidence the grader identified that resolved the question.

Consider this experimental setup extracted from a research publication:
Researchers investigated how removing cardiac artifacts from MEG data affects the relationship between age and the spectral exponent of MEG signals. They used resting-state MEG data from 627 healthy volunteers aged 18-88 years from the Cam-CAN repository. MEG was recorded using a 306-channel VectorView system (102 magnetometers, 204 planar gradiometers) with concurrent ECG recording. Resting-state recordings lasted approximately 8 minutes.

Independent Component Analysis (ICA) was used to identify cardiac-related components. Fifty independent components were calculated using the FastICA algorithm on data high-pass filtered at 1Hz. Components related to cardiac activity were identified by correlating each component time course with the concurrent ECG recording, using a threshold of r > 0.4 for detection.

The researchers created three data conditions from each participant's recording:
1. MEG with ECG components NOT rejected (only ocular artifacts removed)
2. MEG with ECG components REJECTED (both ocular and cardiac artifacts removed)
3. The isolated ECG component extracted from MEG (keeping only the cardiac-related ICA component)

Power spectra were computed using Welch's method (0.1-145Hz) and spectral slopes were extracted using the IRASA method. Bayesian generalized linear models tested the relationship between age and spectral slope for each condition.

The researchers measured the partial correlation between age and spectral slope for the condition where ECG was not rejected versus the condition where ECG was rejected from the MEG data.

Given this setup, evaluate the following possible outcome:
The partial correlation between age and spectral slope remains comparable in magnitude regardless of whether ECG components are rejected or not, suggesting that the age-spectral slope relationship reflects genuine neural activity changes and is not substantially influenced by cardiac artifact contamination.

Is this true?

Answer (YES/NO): NO